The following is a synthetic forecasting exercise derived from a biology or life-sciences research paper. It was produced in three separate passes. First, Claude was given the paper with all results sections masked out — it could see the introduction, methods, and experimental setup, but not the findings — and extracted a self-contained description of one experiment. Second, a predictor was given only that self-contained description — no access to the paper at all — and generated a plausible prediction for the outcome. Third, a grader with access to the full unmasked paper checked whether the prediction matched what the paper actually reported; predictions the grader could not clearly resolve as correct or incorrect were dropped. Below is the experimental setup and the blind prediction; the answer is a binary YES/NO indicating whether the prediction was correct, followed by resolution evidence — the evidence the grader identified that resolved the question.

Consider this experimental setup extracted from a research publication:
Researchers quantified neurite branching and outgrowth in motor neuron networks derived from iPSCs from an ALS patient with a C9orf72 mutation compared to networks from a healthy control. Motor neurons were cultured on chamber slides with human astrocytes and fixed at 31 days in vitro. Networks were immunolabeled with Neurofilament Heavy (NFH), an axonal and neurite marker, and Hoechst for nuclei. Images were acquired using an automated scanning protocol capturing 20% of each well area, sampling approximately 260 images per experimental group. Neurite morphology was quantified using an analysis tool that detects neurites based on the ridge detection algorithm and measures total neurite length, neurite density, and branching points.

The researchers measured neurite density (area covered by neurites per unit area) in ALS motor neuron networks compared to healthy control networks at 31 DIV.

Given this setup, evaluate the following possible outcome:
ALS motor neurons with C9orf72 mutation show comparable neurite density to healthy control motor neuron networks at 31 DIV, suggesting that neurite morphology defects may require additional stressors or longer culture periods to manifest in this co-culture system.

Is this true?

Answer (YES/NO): NO